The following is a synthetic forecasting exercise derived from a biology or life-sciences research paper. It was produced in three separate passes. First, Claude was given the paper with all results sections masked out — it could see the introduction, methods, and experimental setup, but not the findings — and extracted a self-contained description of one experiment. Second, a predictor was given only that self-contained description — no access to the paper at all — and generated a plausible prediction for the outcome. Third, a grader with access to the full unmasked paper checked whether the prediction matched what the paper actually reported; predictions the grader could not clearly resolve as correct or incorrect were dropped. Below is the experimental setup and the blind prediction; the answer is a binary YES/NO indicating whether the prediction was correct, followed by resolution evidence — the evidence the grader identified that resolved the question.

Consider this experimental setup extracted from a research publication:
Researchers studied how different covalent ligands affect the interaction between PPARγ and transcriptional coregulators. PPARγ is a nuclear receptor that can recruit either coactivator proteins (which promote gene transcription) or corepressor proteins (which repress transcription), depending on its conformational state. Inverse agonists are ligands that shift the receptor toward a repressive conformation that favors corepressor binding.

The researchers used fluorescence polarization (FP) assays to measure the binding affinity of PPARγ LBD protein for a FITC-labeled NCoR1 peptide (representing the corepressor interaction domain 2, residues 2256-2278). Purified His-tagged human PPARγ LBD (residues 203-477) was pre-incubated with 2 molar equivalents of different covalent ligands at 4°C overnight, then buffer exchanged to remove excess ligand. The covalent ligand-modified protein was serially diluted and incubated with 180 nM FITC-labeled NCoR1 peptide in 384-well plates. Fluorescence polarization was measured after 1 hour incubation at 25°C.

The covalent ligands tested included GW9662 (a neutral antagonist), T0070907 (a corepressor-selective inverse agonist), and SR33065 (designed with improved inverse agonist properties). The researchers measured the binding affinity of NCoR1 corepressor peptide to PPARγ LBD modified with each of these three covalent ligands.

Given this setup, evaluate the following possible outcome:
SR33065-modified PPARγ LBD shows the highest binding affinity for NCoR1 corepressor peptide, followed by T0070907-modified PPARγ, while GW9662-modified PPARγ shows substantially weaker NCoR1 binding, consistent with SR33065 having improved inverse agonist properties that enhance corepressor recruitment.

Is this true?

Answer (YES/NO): YES